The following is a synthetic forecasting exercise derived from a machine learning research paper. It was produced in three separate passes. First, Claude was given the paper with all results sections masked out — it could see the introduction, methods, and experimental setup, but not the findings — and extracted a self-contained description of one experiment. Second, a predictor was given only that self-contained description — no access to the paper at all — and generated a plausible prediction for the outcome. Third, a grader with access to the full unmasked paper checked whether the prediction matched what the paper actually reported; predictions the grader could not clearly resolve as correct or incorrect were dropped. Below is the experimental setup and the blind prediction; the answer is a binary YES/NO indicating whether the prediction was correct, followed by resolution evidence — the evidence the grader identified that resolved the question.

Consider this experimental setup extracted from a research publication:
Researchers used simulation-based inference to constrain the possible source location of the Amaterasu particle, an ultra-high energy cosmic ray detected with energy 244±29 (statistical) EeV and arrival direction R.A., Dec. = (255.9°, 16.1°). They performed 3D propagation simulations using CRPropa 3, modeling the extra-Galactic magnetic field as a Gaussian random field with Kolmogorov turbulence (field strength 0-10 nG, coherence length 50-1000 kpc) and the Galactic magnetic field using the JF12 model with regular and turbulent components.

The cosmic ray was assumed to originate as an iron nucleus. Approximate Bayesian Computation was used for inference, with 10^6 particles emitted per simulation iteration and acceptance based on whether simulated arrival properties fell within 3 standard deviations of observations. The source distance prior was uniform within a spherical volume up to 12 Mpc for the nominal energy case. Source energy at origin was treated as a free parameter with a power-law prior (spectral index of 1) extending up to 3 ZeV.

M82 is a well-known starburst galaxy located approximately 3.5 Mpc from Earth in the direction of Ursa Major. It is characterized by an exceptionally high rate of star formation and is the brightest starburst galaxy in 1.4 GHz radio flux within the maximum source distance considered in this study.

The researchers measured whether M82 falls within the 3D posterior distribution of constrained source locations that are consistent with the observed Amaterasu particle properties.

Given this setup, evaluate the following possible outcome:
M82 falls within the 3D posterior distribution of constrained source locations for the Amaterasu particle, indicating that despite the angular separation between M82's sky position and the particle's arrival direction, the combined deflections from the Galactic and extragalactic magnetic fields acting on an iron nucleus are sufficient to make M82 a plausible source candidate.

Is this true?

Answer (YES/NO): YES